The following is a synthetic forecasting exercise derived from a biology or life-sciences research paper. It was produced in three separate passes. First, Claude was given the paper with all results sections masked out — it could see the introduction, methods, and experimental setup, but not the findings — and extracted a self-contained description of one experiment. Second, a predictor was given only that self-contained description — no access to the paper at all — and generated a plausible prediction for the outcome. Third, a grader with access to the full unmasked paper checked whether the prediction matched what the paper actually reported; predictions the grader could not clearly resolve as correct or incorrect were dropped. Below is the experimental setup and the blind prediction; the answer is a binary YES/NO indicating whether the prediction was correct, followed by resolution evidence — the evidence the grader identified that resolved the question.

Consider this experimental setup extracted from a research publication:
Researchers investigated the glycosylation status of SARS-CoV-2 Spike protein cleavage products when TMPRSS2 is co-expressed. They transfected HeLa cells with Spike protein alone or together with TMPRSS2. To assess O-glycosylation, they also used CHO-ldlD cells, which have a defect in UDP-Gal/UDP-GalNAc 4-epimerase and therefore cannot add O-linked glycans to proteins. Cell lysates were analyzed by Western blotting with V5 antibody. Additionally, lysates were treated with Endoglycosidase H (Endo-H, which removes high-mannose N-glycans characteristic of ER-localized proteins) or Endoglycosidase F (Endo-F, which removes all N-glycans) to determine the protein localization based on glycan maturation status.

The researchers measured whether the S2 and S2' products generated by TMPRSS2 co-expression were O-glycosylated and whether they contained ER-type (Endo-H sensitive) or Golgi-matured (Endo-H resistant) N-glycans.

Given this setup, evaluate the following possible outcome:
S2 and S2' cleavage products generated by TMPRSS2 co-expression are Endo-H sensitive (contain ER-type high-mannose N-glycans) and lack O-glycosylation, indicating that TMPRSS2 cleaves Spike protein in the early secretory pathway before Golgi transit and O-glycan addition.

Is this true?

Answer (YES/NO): YES